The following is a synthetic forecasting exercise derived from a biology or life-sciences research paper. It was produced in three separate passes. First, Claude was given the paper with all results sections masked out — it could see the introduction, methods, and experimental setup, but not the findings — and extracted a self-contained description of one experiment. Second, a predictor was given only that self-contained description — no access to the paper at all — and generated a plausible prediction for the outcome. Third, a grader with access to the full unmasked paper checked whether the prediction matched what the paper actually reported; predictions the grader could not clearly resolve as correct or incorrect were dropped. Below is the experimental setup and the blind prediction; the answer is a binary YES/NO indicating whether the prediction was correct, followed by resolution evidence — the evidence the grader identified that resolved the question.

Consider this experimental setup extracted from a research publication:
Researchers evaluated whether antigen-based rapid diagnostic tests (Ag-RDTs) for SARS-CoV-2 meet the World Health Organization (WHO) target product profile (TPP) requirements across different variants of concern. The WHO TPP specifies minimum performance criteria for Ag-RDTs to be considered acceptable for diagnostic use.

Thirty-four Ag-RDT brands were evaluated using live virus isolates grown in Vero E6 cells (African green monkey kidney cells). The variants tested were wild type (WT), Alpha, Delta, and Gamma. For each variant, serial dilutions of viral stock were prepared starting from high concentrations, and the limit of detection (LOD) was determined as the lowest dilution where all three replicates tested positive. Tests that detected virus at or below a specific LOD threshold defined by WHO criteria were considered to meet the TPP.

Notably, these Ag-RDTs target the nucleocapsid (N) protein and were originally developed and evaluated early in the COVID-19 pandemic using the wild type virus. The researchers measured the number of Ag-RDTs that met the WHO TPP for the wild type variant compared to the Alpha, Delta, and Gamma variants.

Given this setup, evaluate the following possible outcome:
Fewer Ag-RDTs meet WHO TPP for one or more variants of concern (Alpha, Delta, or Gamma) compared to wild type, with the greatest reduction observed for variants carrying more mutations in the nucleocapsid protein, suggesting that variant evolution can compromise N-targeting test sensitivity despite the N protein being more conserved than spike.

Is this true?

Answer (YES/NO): NO